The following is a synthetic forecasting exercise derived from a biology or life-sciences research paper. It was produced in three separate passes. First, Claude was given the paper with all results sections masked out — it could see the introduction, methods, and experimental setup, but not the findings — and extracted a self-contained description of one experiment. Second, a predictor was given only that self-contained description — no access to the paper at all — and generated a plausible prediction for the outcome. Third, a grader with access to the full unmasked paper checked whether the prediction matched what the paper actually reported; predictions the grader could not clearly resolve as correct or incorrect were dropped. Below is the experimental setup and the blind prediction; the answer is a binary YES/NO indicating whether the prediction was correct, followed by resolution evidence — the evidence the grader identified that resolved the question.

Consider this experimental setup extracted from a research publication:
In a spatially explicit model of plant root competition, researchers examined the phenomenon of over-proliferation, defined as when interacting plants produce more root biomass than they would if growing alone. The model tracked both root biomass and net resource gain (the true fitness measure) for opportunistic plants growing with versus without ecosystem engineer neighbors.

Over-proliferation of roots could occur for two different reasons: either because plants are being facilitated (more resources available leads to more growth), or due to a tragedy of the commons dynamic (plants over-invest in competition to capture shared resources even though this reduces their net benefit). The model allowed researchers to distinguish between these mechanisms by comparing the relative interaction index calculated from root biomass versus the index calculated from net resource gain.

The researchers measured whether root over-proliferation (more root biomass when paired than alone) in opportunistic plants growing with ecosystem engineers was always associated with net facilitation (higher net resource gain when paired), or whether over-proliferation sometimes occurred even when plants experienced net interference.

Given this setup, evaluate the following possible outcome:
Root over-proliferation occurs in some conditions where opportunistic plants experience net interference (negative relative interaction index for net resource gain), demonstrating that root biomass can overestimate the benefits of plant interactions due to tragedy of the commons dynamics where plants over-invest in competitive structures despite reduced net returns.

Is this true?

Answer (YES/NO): YES